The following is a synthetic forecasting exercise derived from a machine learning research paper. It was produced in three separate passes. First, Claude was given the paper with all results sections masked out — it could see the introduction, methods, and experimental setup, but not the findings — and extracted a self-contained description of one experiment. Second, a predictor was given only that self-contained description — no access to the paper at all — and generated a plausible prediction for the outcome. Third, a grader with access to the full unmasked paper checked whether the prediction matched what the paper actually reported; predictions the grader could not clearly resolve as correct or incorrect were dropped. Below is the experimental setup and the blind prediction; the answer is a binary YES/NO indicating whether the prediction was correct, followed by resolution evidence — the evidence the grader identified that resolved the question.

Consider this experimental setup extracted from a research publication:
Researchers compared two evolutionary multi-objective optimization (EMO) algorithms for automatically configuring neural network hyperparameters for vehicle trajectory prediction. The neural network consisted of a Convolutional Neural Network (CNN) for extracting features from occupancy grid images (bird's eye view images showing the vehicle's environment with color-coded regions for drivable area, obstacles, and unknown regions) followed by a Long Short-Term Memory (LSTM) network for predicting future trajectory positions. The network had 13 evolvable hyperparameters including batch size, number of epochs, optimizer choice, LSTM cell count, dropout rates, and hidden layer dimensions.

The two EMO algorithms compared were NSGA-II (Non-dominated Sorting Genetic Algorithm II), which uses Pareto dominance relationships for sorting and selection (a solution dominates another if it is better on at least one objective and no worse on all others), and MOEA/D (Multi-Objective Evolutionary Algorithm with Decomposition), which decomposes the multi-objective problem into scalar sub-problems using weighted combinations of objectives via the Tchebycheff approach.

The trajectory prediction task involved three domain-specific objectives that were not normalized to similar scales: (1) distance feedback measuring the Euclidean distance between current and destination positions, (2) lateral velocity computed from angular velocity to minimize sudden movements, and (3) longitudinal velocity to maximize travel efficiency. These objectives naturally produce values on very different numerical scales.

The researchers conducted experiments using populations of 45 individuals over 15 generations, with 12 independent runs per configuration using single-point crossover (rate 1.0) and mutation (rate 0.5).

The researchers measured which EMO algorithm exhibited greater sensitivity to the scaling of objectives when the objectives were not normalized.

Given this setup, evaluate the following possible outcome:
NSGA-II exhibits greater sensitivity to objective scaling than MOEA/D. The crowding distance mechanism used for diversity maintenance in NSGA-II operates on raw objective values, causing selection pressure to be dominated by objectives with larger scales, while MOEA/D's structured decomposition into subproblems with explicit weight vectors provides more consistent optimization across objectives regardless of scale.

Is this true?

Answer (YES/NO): NO